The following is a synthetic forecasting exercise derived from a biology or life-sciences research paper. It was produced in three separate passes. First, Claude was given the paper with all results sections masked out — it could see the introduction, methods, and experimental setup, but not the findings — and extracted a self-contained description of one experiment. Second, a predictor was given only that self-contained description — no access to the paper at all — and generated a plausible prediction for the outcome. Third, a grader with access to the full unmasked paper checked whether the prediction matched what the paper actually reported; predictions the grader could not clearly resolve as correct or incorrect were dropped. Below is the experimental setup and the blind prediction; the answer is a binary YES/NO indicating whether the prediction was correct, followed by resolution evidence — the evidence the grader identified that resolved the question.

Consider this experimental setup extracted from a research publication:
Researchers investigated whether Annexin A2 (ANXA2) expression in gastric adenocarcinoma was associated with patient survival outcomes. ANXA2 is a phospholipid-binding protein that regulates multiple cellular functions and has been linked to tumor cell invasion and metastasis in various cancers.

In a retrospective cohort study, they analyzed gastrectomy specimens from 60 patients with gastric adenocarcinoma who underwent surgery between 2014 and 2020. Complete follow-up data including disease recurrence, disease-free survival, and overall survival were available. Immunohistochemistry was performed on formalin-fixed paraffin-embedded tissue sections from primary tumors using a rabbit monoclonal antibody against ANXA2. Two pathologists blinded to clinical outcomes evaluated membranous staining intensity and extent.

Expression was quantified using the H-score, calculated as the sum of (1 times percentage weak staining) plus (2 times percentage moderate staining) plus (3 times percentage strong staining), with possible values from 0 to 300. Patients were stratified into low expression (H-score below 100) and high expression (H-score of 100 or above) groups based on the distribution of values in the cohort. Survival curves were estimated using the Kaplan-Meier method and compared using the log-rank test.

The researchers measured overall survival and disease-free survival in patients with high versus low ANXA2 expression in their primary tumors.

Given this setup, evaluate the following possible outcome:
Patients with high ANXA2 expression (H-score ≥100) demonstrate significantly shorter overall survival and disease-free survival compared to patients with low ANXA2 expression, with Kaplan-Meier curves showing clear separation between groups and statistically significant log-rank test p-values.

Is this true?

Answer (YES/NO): YES